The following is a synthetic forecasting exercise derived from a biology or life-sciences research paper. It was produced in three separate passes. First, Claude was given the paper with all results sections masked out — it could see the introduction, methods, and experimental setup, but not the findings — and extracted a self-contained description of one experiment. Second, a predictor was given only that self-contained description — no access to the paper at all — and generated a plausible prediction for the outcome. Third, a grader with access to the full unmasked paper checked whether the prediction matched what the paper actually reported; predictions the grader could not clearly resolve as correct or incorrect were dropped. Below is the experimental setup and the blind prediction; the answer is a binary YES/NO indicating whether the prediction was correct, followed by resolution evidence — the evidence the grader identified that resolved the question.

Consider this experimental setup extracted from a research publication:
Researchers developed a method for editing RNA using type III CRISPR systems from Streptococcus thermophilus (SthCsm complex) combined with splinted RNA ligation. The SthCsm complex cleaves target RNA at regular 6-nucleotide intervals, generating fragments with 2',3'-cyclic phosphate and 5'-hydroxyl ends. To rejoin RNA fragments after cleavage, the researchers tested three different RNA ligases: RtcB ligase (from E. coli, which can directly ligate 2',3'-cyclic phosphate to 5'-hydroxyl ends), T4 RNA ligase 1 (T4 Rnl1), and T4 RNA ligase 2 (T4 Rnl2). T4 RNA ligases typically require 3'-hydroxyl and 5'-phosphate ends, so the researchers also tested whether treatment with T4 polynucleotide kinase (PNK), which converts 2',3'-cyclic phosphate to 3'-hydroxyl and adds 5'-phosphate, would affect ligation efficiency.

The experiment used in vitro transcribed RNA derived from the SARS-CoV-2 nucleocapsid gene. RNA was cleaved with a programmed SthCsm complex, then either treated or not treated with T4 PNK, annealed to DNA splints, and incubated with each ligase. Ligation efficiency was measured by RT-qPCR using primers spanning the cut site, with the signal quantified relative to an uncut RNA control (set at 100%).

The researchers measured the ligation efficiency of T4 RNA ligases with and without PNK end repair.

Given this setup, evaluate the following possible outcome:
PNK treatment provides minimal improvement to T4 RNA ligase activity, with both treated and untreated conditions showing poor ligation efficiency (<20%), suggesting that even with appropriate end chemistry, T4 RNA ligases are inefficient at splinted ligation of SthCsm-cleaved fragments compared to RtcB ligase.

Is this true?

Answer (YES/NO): NO